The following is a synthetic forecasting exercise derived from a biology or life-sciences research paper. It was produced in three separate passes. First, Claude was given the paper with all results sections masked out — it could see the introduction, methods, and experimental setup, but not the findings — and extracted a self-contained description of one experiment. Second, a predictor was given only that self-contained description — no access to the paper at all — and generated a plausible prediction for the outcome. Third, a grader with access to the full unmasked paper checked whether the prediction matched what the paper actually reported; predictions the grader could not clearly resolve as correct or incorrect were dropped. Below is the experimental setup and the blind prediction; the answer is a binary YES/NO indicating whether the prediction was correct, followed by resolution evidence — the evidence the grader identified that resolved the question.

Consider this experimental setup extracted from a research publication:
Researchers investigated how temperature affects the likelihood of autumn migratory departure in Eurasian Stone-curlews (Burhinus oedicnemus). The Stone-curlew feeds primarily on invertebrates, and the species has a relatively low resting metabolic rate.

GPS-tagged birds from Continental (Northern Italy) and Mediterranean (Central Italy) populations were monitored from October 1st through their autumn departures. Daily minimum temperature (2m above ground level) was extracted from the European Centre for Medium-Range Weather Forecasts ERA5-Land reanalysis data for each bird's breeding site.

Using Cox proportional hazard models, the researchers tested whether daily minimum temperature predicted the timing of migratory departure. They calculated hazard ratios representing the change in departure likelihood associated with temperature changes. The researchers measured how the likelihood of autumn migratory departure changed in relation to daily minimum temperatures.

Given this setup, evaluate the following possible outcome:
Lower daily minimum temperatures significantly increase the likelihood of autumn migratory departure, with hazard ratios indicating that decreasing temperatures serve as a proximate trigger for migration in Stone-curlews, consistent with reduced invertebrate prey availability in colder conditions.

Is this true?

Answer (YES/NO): YES